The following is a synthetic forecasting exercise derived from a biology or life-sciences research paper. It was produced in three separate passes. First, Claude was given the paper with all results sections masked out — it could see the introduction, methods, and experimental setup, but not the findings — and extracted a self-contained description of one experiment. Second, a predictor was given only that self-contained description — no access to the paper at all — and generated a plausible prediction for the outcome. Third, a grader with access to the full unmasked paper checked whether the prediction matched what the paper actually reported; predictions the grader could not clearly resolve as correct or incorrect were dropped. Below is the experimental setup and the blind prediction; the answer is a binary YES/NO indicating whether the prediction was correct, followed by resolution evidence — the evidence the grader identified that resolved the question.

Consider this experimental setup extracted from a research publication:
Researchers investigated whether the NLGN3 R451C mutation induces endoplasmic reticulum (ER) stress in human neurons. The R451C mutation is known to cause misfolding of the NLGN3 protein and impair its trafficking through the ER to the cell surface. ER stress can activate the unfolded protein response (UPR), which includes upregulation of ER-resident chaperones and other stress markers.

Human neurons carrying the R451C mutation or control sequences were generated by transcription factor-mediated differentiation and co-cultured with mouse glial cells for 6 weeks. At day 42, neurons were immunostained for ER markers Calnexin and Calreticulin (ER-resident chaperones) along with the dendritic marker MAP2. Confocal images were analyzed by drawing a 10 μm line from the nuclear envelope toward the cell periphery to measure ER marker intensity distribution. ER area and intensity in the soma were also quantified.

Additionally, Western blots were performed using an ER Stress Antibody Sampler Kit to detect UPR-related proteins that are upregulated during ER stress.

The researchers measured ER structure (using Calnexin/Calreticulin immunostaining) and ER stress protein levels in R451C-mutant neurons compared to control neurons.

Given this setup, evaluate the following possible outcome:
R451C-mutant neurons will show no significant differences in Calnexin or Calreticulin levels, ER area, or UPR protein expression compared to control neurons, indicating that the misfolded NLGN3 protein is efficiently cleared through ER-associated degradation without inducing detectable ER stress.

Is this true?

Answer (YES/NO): NO